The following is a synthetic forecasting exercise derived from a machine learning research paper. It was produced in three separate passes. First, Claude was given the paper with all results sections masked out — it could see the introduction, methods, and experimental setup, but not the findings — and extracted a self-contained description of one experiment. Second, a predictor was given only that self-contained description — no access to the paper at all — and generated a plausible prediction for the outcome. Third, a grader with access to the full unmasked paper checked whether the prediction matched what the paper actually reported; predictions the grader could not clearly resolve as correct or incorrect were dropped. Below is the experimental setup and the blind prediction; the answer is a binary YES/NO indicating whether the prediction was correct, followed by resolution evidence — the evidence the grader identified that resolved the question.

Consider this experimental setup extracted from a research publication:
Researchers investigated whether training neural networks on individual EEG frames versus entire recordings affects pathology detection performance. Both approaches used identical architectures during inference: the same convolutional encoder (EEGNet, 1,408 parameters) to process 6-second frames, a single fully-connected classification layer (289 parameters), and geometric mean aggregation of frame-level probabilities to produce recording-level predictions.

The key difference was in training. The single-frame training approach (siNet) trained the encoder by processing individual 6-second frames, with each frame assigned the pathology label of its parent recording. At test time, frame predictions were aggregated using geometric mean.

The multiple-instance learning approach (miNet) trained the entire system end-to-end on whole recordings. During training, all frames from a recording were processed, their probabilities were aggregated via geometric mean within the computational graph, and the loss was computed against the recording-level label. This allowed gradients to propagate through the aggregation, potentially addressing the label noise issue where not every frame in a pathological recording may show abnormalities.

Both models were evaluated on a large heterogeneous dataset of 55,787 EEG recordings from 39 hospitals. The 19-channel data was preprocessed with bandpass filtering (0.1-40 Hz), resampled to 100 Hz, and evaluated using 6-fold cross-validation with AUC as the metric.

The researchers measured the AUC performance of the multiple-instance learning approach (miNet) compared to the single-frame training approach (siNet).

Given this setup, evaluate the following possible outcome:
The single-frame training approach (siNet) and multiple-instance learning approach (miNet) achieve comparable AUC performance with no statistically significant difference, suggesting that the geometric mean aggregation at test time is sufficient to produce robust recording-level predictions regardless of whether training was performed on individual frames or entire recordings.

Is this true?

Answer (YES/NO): NO